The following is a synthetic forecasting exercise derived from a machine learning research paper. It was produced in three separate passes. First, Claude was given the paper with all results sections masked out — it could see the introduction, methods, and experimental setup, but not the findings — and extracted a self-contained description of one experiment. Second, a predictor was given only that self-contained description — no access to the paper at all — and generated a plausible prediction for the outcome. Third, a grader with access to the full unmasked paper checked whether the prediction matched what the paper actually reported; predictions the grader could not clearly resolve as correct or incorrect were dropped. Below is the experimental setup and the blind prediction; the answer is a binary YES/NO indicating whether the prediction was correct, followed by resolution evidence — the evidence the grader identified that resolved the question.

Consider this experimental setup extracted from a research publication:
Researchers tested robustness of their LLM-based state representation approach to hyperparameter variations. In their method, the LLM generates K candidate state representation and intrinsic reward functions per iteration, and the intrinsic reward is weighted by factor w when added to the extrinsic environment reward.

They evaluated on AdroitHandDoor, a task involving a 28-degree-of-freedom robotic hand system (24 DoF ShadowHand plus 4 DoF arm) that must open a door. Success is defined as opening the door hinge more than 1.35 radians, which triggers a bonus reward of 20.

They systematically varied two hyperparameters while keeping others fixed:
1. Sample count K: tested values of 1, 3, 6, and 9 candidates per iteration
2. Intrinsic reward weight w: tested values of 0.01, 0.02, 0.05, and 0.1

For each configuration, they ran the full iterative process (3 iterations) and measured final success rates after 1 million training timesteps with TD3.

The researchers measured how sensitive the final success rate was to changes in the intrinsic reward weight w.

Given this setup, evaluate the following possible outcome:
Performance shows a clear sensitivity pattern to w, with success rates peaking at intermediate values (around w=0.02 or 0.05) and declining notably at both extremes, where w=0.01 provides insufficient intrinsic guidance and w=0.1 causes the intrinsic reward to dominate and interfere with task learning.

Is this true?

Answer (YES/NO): NO